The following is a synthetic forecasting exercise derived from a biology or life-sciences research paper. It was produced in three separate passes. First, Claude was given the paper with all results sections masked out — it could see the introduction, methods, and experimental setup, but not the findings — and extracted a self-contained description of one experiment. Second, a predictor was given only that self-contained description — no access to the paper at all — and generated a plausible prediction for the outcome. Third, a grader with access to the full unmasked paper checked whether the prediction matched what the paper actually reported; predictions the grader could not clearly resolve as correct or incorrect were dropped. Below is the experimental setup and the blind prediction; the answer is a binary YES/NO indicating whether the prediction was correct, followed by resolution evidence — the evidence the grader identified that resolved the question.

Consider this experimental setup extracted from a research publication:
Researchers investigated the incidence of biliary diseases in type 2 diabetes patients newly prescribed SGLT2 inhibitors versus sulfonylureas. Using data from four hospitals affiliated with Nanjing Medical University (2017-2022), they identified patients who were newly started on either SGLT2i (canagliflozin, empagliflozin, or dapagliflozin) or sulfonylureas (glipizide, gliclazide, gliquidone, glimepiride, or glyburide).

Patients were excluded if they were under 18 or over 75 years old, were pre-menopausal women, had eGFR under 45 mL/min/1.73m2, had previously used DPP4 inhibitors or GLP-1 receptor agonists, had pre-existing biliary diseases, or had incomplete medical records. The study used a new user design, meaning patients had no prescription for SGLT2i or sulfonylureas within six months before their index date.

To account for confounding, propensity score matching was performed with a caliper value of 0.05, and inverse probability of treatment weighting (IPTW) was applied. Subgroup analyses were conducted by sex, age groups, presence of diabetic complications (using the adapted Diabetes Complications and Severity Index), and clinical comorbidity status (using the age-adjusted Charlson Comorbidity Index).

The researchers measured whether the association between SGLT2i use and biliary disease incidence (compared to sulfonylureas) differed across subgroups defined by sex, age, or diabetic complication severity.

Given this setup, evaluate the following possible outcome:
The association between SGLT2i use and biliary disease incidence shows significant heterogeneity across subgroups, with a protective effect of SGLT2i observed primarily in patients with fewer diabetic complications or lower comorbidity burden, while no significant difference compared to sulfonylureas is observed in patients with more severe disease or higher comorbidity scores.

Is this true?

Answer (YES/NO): NO